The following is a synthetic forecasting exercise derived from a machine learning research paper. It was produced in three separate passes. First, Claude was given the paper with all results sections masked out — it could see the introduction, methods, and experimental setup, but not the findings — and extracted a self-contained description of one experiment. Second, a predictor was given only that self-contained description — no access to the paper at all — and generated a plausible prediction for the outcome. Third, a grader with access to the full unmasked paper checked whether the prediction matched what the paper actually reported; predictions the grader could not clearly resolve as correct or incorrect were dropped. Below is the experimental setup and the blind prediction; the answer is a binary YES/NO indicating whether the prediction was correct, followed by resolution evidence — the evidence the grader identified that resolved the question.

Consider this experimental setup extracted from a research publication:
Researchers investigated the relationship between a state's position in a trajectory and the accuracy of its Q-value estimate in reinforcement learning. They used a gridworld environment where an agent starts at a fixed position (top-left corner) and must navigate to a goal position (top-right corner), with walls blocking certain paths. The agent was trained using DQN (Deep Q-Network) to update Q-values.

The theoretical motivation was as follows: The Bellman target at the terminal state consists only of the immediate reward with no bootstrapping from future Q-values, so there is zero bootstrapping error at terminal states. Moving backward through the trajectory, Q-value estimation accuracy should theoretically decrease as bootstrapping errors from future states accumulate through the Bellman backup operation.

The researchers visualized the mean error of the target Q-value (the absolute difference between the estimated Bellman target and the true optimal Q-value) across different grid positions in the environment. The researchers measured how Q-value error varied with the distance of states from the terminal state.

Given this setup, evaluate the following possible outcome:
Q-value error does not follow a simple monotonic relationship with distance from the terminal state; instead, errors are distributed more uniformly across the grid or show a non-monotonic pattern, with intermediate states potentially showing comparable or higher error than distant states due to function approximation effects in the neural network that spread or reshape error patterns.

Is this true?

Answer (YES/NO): NO